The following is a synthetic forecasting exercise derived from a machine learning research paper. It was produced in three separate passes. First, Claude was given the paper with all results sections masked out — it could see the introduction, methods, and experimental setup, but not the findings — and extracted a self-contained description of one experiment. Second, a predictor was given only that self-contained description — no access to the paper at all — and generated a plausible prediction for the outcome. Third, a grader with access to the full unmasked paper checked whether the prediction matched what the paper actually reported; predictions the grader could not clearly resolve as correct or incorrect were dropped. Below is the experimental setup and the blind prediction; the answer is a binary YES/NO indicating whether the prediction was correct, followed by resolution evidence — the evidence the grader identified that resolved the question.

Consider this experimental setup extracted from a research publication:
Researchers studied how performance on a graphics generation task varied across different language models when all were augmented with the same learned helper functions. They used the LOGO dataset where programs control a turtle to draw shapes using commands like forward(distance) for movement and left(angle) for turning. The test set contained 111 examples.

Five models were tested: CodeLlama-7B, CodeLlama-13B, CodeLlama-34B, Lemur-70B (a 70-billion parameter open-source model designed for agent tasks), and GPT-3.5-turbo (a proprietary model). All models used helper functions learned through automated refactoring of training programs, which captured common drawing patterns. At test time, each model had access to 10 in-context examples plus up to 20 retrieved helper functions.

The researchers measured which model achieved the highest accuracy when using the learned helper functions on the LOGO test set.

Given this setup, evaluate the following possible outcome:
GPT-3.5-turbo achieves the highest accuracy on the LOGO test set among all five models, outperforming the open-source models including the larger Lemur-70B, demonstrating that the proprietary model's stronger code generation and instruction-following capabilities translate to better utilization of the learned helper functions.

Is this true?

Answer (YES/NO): NO